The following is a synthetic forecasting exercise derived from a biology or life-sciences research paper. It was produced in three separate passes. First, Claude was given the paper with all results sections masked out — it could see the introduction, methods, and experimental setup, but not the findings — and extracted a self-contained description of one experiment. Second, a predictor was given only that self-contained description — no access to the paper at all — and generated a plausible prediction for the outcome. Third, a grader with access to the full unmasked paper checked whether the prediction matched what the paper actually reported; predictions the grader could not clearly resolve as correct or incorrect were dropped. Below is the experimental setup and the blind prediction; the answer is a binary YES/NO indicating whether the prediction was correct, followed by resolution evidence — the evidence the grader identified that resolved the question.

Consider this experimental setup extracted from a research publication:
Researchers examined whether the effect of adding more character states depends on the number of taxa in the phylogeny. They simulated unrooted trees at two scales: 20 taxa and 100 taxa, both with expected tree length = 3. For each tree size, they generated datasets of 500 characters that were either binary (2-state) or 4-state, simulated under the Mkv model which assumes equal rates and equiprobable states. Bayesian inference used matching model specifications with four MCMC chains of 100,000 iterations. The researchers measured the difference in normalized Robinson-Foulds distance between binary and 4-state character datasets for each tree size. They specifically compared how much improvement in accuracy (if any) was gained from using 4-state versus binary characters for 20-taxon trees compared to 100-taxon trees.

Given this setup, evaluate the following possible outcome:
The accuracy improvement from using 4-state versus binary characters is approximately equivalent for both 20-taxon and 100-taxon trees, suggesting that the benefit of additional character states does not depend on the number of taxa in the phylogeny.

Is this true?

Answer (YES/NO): NO